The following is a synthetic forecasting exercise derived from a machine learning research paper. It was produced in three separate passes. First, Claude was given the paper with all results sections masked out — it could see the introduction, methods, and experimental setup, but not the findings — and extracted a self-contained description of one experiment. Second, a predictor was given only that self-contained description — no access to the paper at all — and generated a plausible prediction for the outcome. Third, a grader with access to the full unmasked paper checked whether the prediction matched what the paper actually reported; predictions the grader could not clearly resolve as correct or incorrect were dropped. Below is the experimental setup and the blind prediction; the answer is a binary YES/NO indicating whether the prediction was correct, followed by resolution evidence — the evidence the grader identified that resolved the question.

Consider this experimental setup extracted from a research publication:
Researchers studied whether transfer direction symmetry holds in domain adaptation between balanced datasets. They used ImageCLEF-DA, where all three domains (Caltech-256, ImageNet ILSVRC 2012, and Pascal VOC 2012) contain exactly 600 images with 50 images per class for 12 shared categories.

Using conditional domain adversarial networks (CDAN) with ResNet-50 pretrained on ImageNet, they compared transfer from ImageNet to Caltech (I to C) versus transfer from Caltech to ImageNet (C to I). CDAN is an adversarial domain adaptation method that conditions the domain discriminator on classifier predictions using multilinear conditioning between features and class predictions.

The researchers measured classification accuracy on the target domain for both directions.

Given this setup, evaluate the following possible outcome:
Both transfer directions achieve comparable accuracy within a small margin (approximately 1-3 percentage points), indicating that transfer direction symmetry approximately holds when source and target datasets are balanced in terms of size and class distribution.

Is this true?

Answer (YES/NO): NO